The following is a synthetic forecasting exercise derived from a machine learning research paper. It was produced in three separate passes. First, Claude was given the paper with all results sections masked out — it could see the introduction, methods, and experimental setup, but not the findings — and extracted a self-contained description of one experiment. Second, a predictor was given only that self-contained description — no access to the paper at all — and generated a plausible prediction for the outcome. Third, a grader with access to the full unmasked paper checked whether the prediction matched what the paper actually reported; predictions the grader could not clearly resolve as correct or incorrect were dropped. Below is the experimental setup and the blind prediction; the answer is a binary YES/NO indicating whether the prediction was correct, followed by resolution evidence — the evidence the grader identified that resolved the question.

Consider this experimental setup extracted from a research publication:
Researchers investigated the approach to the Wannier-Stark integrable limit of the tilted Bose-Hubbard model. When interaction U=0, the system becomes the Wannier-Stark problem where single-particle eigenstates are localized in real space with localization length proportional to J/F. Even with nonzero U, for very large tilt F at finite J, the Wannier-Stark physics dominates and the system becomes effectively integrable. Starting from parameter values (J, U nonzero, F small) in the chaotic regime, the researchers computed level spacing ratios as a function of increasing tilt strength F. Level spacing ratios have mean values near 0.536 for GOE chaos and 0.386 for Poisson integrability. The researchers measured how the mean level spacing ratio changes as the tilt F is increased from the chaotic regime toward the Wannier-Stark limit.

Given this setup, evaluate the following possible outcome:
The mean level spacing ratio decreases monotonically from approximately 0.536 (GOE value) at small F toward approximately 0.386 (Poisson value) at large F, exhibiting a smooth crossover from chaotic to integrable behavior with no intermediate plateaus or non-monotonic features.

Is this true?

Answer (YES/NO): NO